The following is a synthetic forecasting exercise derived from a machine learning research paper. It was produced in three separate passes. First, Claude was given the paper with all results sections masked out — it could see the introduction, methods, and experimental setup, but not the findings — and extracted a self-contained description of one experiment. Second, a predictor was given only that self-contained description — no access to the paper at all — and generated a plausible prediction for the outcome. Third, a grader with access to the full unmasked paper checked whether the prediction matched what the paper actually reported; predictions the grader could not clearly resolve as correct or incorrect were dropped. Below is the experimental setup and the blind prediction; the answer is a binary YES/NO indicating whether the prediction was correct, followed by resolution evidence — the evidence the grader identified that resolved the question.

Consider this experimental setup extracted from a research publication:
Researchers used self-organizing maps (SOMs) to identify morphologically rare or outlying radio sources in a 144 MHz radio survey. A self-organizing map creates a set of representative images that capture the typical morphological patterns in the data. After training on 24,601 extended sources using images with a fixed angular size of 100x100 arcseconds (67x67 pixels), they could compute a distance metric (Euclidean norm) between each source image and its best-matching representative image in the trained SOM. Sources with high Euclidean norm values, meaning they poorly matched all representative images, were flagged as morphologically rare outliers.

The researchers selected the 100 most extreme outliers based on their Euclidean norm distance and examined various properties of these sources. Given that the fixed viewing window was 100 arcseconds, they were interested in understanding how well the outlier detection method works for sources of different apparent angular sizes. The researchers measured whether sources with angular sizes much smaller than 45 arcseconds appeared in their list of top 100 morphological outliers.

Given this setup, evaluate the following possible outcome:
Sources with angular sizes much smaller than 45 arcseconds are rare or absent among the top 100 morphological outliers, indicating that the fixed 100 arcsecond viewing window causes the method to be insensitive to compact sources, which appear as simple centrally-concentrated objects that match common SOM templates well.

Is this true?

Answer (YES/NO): YES